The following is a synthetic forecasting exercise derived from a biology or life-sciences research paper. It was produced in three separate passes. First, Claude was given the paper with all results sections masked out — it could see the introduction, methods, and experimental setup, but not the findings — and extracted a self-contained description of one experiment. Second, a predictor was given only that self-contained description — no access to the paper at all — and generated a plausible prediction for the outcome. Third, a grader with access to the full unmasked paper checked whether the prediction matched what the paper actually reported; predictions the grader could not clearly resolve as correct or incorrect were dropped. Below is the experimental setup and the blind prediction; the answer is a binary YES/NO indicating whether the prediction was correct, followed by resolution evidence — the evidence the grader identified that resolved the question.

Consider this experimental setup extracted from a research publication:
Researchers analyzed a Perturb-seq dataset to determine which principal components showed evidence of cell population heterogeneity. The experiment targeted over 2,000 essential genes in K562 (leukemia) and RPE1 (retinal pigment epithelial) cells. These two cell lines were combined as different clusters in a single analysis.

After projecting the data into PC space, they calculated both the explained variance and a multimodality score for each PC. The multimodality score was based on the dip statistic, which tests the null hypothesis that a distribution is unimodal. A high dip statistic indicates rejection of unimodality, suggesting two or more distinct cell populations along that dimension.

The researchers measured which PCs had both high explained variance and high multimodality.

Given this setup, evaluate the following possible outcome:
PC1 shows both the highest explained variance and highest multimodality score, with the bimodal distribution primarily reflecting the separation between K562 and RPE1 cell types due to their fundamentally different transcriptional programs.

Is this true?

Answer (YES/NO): YES